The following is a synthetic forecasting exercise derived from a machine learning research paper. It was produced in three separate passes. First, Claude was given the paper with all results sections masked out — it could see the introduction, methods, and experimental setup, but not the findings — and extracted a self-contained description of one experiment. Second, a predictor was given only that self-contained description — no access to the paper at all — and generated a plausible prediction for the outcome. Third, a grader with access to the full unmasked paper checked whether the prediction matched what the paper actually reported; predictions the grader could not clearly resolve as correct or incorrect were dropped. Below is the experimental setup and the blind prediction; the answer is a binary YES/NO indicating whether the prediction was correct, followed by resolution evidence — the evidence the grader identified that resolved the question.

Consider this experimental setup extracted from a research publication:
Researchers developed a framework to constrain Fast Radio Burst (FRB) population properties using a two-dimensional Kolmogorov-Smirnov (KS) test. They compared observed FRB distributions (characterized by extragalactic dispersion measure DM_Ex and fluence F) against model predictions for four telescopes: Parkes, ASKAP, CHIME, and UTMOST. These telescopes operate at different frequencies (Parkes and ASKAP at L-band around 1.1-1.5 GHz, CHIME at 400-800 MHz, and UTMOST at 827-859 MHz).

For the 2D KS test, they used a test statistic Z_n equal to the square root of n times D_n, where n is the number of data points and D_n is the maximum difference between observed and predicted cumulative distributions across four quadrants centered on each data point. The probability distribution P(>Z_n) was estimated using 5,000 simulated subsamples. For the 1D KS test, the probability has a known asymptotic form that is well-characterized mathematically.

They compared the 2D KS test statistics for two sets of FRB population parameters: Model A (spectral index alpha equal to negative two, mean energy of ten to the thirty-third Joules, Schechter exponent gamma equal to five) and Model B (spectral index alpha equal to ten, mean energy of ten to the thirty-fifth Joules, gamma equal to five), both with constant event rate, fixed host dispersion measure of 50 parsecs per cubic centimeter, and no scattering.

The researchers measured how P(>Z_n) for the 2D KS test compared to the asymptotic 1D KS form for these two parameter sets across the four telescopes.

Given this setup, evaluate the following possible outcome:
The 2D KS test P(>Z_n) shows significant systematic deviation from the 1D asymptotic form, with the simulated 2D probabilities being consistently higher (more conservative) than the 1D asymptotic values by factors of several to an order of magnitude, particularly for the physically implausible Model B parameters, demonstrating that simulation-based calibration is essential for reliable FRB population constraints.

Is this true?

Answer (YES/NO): NO